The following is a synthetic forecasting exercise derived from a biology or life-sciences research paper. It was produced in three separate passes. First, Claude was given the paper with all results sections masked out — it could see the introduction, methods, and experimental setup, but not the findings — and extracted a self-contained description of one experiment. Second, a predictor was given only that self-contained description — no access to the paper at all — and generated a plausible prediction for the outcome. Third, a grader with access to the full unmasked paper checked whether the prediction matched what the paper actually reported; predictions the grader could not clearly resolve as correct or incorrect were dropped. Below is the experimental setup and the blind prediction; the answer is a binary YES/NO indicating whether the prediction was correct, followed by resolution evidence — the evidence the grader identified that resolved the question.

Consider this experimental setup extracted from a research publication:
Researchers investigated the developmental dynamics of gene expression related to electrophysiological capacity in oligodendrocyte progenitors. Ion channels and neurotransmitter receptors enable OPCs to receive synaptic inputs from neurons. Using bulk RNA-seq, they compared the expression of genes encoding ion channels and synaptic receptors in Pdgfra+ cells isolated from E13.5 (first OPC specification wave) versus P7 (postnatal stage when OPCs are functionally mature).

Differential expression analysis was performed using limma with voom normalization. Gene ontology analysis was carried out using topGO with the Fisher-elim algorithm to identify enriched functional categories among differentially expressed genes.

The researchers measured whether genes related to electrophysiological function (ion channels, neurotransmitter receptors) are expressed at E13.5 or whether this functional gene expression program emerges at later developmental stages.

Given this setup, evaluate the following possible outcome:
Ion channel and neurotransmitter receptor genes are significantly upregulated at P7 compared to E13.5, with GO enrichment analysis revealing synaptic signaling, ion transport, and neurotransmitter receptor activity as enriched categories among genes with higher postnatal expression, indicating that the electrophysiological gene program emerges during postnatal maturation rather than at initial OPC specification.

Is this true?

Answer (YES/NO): YES